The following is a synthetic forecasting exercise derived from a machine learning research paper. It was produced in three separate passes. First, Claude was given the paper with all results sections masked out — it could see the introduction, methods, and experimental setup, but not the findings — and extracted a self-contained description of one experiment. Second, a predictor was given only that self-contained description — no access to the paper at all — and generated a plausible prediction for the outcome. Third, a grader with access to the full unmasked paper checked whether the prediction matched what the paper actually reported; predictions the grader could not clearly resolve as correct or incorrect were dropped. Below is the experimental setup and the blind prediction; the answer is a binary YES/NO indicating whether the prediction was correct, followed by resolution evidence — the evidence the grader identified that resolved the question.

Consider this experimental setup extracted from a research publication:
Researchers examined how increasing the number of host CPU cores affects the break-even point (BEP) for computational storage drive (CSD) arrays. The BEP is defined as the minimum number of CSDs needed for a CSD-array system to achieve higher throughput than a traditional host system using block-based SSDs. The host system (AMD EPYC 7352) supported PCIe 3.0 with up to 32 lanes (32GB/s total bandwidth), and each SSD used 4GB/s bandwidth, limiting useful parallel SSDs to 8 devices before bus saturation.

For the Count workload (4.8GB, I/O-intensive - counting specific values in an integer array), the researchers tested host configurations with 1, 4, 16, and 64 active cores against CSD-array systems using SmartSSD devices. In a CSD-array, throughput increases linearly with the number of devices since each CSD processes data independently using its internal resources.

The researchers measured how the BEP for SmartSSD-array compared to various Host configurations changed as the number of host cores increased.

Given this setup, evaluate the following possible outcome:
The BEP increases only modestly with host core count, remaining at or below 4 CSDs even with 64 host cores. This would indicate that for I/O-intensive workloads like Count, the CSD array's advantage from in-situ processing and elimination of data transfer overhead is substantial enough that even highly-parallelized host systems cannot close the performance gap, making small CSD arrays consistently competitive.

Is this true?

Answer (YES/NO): NO